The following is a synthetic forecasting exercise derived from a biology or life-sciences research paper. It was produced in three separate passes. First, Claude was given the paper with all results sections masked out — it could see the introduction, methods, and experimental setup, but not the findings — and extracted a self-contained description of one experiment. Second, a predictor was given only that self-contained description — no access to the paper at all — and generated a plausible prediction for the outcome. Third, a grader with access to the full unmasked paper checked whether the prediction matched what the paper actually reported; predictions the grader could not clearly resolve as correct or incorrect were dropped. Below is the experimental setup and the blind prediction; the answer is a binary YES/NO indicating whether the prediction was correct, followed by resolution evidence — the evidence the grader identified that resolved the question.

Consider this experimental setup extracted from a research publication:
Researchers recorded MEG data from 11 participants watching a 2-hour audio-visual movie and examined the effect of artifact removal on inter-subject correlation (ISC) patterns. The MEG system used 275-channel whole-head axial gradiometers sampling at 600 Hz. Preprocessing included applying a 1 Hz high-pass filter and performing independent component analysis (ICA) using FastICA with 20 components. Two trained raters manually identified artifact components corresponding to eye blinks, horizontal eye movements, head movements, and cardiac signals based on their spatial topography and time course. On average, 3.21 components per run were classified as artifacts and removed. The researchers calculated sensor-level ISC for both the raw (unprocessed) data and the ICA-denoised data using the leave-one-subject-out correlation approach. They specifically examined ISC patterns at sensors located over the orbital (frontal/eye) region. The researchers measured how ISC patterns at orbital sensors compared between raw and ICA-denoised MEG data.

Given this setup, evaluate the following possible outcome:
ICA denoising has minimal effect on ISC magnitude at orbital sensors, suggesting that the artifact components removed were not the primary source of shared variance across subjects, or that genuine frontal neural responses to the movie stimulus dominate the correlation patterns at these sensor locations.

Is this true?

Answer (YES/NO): NO